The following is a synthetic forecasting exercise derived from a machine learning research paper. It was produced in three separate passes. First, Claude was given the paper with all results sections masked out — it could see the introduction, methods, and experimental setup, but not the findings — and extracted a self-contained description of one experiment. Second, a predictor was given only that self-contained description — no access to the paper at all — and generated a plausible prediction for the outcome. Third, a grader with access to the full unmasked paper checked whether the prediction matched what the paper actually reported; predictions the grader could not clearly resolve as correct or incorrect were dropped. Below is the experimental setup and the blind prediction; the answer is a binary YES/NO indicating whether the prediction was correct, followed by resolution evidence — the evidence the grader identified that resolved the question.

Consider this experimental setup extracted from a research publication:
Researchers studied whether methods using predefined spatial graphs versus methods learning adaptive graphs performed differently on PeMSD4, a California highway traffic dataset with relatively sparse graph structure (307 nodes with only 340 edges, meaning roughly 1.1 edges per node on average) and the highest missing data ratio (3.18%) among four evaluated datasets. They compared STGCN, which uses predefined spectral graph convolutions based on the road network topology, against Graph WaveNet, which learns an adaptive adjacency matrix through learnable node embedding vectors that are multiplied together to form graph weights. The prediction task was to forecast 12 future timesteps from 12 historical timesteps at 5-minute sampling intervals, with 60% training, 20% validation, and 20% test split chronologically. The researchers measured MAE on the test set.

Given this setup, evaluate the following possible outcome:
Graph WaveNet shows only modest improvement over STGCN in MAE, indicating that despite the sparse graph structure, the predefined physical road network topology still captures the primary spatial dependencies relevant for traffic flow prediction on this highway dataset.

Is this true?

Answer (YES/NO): NO